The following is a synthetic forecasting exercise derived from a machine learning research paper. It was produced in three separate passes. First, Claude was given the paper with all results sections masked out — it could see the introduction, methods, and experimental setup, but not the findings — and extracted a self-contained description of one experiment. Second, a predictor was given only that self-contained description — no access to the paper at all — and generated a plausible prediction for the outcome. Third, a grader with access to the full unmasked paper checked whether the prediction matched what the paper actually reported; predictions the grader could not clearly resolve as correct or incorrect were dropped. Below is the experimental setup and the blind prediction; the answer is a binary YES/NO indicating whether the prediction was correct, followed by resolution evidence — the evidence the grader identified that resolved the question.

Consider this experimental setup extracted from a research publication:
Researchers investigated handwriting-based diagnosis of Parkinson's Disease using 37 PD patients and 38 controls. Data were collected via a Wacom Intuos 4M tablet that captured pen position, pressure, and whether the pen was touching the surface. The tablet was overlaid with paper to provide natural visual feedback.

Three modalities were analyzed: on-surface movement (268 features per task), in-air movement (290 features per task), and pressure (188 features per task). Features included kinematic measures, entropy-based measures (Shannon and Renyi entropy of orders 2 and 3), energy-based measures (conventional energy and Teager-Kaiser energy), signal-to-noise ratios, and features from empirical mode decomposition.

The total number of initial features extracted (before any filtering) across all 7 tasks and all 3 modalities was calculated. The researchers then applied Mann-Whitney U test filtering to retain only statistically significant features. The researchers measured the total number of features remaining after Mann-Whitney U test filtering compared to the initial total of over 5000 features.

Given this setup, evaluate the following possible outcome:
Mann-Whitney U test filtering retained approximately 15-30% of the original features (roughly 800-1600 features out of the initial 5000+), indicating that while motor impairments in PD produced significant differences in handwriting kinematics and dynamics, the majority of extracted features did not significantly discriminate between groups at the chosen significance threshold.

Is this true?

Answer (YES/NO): NO